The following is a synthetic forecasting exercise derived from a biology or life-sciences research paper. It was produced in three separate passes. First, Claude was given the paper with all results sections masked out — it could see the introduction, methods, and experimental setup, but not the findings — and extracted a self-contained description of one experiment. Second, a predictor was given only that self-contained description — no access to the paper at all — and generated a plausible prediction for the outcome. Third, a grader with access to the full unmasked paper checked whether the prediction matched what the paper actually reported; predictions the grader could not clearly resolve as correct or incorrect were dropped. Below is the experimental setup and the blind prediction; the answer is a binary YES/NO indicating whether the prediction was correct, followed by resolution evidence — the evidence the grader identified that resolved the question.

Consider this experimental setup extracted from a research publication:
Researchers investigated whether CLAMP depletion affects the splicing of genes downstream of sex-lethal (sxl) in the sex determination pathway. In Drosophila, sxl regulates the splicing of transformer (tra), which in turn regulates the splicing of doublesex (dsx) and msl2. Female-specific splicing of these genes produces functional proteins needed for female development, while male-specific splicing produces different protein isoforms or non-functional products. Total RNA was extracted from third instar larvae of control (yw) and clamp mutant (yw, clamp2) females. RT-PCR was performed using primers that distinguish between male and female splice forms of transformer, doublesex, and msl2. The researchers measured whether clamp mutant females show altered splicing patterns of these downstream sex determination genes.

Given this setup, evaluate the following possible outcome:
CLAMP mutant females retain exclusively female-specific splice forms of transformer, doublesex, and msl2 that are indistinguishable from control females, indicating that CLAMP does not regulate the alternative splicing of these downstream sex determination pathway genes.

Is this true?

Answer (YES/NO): NO